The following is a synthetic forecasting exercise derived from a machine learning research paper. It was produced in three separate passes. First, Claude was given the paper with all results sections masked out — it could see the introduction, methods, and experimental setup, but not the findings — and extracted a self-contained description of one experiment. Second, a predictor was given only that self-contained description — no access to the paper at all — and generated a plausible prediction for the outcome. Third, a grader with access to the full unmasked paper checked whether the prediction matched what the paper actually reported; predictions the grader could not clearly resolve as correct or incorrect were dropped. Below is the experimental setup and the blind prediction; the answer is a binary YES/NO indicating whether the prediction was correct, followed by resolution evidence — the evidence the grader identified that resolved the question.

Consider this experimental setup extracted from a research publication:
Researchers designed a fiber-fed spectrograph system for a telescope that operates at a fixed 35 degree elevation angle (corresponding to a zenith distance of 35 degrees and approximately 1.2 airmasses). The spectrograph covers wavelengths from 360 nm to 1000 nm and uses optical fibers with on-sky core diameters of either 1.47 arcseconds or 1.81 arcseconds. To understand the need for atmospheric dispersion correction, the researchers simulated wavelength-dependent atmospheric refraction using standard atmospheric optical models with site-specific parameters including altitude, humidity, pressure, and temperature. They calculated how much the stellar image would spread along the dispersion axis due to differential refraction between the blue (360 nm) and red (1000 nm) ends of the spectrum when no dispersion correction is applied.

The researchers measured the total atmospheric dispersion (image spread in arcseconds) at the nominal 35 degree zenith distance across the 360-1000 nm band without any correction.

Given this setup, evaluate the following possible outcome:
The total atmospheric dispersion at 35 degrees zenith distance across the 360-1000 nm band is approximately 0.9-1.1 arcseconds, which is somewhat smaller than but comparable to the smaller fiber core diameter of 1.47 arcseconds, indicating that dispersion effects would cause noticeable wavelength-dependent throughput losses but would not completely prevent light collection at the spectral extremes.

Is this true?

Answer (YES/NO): NO